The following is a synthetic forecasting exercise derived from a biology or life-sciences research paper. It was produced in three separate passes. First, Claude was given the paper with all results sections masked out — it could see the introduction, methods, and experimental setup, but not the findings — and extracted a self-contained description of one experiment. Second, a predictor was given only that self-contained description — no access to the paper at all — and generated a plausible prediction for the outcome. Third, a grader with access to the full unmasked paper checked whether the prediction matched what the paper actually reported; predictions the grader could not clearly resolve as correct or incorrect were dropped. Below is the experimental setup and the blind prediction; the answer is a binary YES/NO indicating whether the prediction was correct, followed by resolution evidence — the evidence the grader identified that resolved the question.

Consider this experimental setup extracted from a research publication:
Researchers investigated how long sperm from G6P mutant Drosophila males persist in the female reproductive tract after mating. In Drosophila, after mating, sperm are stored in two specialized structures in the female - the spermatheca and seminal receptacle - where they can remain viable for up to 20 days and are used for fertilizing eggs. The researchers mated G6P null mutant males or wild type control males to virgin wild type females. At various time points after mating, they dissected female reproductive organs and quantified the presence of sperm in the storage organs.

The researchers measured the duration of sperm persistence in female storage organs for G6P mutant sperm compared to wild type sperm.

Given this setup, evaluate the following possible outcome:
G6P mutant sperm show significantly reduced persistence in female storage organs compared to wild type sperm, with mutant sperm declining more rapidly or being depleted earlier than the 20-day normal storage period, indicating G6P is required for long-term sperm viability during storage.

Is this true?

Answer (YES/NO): YES